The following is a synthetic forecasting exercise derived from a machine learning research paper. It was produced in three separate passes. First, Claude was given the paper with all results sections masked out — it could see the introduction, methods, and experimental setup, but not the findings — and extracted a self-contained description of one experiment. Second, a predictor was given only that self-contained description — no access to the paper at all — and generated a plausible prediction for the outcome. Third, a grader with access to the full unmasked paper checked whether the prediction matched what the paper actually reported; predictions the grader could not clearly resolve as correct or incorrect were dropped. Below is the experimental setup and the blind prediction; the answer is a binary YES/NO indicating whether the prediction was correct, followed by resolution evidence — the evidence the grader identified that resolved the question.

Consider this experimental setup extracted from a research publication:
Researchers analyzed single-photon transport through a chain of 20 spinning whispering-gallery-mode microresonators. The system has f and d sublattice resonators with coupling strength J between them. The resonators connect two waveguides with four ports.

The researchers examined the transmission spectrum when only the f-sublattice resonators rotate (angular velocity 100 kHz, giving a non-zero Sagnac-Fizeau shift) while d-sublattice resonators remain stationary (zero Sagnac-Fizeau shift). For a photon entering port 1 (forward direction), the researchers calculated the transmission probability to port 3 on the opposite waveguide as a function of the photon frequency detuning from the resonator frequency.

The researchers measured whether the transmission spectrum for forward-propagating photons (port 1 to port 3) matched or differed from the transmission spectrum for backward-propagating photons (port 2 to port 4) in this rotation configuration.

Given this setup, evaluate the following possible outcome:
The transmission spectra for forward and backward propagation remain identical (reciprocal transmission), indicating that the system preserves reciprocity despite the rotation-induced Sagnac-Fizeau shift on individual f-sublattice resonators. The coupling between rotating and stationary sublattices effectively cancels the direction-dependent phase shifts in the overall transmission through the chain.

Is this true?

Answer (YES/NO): NO